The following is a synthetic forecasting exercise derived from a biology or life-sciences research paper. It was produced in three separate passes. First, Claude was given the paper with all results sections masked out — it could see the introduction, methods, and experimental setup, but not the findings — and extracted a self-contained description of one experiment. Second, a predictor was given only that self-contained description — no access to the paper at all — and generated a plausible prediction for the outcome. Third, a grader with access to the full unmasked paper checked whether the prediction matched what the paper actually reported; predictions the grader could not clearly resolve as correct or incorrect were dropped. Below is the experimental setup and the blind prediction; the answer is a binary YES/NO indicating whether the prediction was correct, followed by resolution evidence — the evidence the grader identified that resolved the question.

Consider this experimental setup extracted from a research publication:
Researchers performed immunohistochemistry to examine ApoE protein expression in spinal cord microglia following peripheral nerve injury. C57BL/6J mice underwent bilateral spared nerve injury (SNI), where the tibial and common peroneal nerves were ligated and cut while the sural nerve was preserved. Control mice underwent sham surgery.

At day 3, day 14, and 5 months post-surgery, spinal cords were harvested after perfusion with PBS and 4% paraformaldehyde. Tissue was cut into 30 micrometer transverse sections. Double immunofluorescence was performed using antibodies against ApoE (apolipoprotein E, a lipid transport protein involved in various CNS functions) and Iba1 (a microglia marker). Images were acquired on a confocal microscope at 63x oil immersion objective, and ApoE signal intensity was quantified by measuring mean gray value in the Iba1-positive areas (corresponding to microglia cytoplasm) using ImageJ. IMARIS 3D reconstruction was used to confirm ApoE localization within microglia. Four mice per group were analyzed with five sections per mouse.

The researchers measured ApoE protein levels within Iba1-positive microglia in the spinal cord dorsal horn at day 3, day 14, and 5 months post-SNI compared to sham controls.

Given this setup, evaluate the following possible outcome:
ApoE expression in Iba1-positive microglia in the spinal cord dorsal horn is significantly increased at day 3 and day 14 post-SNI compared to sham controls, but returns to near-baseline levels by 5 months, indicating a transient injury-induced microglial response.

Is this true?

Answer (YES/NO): NO